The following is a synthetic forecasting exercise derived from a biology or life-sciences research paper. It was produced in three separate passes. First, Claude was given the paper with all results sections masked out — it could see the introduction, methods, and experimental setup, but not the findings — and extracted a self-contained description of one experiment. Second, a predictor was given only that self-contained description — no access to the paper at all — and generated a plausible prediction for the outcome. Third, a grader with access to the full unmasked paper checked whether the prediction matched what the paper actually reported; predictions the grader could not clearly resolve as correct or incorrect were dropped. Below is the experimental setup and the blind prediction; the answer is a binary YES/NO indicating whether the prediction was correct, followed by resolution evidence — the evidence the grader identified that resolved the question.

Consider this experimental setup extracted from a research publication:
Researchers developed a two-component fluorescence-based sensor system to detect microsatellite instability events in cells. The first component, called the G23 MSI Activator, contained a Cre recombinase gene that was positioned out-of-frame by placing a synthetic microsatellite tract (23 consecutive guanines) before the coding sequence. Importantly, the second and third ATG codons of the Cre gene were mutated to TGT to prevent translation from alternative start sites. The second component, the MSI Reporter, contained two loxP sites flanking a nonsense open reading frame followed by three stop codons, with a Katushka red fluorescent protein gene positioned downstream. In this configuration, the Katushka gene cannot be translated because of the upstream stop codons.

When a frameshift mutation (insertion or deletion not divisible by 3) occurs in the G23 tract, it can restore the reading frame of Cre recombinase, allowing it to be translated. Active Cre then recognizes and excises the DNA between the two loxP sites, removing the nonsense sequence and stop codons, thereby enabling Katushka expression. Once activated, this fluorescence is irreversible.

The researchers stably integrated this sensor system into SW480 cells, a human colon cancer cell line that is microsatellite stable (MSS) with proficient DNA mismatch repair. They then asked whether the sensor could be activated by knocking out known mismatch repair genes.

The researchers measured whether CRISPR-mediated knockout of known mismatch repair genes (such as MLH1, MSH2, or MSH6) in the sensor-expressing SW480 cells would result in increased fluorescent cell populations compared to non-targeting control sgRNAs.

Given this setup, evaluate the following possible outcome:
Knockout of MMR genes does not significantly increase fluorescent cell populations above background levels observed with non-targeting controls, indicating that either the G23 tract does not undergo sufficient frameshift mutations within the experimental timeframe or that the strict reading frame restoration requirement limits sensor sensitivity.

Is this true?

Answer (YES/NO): NO